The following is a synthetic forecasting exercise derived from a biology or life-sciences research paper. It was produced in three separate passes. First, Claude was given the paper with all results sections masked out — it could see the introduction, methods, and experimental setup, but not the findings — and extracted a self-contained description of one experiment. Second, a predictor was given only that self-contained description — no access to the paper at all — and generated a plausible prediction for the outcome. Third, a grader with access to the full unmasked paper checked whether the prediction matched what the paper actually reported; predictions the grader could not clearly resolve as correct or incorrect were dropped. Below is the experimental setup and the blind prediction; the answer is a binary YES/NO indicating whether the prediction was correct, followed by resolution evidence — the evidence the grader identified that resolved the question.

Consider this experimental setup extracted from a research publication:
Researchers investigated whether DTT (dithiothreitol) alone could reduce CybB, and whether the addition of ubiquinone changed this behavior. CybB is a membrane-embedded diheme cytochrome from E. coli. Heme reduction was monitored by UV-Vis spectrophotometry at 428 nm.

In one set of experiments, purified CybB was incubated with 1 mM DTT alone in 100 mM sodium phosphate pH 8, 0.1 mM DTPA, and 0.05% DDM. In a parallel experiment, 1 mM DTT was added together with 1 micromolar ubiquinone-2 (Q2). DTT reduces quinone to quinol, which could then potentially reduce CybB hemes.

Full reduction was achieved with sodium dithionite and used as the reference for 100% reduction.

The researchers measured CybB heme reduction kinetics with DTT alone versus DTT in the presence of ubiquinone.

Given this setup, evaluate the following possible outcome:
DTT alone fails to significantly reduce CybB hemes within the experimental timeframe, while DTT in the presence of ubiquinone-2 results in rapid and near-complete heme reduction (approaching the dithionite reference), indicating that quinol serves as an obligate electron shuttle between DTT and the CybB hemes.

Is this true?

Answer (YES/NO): NO